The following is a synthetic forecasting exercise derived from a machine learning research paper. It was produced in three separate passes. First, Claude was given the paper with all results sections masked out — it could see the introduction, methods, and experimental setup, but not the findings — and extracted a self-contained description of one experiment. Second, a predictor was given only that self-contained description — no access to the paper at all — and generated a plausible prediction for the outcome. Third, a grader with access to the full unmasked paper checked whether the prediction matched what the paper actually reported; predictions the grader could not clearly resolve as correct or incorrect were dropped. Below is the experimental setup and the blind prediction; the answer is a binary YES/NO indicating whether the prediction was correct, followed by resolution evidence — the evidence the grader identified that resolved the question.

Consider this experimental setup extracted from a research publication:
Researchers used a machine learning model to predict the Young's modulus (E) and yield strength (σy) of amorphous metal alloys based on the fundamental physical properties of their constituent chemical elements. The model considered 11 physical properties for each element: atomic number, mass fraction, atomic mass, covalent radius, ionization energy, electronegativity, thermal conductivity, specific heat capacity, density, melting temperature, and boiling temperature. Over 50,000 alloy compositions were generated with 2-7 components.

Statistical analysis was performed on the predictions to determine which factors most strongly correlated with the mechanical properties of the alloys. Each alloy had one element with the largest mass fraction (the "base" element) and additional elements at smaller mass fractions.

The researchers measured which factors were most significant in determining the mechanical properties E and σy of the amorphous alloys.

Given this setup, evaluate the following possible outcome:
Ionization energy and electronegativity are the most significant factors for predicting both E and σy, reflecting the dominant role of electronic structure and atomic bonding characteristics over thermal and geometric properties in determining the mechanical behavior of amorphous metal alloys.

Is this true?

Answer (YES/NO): NO